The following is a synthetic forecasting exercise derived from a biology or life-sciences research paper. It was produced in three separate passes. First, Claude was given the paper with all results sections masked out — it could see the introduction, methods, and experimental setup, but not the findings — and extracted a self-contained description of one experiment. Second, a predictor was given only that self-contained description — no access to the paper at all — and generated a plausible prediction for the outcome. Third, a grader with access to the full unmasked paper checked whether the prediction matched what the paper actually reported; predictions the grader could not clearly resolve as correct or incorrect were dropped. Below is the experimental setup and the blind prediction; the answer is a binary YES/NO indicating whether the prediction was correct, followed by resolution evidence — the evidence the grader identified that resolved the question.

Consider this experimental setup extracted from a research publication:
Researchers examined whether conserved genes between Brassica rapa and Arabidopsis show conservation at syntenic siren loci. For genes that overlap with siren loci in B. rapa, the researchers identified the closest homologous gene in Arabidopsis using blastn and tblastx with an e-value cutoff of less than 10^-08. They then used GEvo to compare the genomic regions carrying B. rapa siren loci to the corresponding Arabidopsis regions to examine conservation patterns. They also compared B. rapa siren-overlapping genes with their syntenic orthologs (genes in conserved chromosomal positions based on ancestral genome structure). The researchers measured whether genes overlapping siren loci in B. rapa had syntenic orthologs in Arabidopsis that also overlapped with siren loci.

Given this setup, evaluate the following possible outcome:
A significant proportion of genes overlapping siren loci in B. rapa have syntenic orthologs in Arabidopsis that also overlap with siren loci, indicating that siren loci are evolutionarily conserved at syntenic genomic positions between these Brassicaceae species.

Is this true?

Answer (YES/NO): NO